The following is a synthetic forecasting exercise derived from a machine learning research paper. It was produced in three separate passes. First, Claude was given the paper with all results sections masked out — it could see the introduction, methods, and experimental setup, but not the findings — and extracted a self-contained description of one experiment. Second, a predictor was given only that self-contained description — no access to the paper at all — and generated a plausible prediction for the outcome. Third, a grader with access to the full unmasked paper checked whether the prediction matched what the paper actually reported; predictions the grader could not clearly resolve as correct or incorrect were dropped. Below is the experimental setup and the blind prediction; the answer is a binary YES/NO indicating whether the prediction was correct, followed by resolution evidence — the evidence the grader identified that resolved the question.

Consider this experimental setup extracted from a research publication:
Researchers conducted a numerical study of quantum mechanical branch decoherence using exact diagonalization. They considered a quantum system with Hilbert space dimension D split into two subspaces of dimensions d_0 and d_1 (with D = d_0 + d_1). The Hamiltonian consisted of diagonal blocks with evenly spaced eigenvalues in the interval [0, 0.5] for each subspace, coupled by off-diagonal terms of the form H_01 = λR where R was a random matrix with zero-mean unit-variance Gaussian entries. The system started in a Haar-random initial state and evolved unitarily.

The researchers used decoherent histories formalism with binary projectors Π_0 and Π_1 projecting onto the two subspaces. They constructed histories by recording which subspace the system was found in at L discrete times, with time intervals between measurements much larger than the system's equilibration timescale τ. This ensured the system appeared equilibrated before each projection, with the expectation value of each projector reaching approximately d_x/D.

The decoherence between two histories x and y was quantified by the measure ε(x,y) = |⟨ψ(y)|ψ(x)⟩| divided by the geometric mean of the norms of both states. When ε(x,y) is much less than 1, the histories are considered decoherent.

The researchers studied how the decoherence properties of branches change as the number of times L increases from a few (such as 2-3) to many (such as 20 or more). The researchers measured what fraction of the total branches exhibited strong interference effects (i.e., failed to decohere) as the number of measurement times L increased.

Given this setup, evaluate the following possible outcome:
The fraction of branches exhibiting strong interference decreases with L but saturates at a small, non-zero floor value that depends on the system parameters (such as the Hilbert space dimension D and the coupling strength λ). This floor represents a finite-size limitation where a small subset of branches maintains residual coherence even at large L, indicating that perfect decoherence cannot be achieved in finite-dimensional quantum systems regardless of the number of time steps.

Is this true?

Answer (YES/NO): NO